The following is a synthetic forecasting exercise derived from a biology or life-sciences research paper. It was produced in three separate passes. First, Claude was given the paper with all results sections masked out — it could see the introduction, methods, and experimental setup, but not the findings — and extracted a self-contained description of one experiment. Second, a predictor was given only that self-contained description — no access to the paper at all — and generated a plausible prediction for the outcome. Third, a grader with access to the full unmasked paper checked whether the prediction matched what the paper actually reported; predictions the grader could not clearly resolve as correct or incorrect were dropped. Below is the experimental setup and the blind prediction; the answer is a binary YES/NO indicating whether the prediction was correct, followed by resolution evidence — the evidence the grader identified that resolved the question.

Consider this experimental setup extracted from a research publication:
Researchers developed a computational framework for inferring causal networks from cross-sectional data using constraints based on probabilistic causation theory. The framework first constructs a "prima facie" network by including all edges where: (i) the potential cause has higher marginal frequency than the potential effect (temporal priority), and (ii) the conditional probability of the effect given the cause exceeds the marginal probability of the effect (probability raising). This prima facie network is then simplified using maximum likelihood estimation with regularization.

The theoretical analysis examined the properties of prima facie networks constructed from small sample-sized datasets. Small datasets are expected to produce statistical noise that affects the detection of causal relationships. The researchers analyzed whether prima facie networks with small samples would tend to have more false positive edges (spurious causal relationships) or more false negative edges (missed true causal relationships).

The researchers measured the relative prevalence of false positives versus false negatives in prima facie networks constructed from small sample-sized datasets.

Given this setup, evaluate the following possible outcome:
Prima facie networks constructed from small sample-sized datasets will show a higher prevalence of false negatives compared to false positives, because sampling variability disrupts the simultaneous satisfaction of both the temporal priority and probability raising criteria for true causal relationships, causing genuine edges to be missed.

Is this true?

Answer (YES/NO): NO